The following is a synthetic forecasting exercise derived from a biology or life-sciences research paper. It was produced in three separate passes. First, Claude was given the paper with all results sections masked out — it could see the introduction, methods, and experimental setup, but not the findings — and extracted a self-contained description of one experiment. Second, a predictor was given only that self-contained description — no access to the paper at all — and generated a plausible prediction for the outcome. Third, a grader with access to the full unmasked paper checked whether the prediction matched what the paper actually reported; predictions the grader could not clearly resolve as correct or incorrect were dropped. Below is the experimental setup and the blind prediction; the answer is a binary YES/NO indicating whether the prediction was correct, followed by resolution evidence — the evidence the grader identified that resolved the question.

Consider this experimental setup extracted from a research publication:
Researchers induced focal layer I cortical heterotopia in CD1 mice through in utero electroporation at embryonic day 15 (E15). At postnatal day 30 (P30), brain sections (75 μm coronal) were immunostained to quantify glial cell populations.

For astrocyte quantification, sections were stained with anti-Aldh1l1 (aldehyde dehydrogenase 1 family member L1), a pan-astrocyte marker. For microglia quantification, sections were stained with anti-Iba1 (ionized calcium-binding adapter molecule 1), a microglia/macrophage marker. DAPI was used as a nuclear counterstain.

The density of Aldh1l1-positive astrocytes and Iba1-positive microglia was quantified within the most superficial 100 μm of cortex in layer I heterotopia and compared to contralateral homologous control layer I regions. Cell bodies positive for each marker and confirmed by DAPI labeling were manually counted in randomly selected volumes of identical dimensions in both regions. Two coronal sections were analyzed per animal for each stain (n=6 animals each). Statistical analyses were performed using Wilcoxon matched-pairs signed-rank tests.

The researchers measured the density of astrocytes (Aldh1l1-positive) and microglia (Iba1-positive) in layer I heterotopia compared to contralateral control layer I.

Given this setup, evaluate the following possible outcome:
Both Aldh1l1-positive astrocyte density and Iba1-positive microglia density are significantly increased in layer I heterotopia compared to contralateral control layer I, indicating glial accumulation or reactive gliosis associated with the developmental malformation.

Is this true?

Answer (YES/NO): NO